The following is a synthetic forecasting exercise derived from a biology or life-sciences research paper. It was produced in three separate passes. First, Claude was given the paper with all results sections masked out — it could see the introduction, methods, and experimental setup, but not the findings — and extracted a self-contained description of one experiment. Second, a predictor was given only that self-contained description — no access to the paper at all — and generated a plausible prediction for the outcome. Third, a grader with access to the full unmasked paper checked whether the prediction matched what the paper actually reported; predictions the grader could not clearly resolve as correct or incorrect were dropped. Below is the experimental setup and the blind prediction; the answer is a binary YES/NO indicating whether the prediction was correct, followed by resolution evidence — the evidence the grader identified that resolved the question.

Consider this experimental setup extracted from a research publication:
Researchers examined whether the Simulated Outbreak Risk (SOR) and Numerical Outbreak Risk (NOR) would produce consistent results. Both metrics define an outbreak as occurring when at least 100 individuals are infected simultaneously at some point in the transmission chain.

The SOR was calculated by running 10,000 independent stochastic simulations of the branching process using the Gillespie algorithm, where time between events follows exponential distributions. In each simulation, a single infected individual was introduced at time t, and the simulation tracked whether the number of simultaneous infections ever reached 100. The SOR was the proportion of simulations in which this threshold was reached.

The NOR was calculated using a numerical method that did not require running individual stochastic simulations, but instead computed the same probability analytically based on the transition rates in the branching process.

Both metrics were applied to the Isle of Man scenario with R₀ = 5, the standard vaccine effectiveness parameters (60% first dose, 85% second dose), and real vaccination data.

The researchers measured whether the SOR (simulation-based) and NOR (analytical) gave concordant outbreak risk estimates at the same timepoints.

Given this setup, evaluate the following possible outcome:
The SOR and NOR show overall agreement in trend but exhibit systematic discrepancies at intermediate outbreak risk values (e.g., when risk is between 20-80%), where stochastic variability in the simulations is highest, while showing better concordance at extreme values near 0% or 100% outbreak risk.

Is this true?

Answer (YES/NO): NO